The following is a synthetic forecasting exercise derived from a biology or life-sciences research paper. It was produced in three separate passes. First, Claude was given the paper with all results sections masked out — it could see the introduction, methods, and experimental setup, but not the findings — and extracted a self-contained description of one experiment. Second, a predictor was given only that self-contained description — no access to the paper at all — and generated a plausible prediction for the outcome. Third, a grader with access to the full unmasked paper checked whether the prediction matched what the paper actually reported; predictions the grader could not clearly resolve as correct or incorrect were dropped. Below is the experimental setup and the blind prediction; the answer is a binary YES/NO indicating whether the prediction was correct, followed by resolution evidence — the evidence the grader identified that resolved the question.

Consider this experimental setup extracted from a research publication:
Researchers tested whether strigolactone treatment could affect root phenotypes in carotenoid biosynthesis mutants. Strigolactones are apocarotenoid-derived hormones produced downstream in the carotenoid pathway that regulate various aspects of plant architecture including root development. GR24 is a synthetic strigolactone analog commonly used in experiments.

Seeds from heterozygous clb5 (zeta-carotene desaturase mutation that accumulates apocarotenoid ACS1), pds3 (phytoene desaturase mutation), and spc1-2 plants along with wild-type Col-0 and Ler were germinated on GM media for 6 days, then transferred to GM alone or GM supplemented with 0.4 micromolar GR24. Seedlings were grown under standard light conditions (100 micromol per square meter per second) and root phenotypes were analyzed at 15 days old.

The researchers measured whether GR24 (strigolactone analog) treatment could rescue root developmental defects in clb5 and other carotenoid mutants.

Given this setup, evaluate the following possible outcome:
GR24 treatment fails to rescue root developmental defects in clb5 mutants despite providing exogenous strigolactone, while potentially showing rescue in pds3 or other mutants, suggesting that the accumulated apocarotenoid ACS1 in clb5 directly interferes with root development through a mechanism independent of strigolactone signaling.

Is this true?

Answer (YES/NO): NO